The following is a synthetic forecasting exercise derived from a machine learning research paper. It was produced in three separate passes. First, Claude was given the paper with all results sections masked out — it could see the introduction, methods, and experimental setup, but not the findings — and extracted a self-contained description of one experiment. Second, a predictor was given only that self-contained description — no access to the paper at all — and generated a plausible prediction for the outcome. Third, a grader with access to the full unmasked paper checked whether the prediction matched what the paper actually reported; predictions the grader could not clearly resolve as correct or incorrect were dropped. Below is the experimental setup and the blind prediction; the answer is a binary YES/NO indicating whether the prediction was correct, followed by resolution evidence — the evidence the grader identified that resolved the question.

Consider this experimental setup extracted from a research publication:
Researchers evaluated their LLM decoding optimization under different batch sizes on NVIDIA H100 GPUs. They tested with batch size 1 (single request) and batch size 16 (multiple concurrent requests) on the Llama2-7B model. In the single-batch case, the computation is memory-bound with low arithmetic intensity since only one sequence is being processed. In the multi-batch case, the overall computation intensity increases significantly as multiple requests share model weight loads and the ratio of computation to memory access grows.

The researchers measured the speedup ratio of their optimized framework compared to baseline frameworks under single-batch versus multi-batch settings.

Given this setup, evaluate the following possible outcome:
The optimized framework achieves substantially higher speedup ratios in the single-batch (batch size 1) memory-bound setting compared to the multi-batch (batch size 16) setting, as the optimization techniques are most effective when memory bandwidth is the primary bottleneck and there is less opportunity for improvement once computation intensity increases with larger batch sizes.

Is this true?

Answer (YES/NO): YES